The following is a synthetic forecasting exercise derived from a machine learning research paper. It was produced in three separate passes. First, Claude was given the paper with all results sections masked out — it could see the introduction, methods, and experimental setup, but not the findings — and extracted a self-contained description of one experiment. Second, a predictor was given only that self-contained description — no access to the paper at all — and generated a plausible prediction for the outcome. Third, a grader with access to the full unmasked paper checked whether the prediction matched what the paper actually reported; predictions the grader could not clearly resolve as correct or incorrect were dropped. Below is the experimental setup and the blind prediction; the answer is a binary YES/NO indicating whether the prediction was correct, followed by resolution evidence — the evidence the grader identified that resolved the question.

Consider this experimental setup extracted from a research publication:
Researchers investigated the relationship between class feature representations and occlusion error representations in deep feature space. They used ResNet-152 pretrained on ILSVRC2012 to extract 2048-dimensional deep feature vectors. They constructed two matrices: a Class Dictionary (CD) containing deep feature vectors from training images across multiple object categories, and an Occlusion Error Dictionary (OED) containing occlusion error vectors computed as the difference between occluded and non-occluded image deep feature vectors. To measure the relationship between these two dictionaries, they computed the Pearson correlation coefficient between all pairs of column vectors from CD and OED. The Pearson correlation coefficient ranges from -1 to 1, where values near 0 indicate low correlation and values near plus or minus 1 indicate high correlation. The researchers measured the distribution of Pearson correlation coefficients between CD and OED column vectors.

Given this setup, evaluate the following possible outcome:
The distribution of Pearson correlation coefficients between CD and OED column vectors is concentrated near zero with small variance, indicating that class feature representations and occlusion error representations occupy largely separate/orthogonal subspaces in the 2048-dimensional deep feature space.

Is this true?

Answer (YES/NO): YES